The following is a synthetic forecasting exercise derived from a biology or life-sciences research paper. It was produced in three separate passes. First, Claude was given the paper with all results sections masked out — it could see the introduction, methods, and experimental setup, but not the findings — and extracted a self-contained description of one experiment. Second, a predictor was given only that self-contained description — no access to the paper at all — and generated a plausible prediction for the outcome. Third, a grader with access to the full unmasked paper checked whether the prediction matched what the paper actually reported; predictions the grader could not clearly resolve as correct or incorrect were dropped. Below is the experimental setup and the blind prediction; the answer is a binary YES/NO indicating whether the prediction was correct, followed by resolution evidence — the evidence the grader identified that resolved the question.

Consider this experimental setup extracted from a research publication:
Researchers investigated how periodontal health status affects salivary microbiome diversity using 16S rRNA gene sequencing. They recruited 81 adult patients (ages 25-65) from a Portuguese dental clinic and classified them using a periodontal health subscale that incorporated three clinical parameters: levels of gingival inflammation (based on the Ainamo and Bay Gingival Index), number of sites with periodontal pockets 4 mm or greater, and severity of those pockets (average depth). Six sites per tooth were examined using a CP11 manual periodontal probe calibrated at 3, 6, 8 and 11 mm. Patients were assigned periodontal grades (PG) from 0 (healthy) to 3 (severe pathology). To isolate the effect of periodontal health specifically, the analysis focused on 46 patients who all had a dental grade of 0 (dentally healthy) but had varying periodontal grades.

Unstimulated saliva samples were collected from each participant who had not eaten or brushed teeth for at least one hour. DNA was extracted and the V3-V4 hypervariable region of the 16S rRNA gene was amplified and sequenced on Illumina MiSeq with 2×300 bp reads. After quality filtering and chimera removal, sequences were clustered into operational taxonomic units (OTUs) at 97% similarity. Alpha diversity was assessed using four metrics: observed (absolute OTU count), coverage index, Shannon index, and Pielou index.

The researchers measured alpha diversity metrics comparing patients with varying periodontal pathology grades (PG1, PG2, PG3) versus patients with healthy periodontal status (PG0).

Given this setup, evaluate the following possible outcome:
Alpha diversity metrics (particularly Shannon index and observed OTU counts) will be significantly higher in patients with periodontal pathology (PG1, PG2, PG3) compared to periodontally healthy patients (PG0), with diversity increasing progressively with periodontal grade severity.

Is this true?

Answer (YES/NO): NO